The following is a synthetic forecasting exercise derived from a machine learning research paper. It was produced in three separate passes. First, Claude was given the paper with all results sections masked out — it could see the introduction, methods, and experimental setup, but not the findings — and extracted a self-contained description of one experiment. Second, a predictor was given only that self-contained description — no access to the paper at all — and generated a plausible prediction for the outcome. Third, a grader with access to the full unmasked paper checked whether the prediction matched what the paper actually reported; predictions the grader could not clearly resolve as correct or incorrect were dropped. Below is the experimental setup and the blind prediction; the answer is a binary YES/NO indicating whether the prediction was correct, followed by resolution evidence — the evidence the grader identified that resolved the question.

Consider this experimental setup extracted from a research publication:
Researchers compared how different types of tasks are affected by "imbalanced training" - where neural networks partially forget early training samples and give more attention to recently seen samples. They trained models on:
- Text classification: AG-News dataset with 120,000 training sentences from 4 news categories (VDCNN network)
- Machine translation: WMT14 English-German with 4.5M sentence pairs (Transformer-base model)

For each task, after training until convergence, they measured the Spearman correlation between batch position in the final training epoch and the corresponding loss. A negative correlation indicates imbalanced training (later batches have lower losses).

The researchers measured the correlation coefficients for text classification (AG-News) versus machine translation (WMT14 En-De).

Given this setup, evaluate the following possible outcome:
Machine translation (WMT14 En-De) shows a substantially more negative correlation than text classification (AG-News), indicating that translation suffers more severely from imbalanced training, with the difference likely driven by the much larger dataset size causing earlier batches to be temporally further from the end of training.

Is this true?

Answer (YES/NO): NO